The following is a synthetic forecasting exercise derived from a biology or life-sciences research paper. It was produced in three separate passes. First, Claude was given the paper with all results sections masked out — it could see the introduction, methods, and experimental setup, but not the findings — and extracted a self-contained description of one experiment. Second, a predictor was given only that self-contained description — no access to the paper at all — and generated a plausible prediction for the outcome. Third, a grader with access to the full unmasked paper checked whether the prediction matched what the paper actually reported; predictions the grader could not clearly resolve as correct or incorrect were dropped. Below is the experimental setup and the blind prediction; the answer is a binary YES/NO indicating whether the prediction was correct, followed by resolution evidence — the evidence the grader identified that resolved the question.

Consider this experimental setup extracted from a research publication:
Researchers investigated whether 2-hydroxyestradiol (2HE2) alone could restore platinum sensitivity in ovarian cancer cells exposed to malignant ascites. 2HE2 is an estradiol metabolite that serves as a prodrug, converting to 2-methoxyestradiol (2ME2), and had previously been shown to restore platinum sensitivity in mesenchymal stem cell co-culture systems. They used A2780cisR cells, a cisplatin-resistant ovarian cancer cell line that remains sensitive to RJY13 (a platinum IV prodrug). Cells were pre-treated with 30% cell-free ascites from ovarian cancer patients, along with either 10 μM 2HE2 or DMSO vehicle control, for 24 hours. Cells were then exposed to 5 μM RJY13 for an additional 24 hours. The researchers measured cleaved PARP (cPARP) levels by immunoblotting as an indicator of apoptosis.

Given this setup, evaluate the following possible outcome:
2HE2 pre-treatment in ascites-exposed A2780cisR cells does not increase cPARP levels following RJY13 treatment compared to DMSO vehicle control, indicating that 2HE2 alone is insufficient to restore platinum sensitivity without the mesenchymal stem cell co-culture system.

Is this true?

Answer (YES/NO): NO